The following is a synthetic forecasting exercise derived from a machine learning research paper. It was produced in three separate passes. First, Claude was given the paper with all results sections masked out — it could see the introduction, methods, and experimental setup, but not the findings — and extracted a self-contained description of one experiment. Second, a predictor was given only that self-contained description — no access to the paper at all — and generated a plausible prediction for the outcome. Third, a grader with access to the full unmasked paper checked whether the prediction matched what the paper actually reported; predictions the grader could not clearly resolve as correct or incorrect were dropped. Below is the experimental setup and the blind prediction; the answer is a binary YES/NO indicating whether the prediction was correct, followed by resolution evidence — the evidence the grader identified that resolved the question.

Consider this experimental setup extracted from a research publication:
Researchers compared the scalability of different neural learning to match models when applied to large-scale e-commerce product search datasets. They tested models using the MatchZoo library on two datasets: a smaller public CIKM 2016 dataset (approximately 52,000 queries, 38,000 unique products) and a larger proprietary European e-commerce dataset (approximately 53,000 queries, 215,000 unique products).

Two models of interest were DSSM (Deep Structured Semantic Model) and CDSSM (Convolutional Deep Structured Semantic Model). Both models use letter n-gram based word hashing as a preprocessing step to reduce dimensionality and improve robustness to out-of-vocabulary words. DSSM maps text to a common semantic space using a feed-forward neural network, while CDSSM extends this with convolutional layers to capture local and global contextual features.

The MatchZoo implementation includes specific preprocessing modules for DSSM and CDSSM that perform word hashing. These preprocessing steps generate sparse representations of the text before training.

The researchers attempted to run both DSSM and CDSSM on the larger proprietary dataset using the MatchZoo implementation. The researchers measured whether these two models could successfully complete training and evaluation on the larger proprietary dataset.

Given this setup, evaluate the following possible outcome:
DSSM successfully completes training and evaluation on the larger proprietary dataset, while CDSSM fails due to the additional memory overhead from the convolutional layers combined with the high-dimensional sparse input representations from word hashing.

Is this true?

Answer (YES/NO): NO